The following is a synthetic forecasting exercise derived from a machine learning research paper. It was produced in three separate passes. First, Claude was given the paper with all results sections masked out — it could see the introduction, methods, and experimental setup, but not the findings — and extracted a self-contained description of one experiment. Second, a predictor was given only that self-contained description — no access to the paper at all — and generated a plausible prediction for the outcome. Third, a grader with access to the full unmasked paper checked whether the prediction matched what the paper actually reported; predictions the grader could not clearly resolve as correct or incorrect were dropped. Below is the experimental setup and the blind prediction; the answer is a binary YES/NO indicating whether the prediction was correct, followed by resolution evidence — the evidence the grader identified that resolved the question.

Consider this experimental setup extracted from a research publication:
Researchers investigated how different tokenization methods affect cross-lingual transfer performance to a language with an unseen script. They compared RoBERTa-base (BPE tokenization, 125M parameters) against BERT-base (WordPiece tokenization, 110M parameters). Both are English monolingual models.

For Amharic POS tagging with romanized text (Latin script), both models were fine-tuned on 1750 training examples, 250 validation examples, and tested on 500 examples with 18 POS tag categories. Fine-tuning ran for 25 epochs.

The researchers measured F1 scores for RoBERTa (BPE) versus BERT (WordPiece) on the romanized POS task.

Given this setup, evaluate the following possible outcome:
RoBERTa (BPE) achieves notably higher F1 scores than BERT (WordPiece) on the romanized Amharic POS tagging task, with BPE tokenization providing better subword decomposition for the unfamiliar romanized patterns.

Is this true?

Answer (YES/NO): YES